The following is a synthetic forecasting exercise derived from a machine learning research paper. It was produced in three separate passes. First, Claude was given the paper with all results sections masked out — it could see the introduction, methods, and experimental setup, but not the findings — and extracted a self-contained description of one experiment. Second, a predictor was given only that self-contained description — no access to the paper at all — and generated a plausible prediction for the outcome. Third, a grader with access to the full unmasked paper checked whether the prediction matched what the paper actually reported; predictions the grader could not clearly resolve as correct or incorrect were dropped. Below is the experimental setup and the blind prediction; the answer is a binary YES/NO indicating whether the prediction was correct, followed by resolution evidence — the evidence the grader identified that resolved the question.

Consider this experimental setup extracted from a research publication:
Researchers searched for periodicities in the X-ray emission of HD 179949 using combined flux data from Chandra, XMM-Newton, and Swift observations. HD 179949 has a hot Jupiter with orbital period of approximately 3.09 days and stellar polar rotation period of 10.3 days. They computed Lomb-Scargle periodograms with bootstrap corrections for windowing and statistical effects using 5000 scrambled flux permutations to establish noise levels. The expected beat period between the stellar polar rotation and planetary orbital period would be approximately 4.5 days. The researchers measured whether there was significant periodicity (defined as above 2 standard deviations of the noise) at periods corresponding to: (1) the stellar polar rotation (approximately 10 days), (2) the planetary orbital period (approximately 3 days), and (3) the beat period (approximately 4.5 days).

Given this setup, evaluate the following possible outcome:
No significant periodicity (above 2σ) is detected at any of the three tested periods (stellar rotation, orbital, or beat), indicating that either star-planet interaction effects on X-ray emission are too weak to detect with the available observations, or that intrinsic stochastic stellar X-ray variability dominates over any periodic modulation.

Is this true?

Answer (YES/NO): NO